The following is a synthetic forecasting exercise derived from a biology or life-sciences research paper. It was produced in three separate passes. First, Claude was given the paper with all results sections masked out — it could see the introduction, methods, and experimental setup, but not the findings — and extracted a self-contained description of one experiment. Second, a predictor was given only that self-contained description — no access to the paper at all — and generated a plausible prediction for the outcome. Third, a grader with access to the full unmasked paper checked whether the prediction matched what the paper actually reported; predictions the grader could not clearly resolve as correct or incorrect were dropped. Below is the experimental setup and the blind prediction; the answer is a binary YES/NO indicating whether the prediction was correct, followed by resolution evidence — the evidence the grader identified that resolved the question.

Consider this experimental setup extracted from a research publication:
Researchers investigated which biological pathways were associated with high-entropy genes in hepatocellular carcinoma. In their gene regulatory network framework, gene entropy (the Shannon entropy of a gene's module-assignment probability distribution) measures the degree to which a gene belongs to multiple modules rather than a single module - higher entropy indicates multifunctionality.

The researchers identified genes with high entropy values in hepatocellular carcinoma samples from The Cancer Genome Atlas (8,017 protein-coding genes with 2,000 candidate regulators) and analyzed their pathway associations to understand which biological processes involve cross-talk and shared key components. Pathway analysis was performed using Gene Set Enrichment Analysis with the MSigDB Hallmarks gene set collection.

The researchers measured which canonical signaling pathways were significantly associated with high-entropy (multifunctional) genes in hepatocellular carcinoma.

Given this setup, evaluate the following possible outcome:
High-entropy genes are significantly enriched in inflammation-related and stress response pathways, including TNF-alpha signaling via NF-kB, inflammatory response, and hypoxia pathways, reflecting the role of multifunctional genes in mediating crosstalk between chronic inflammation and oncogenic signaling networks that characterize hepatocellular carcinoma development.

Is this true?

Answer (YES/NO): NO